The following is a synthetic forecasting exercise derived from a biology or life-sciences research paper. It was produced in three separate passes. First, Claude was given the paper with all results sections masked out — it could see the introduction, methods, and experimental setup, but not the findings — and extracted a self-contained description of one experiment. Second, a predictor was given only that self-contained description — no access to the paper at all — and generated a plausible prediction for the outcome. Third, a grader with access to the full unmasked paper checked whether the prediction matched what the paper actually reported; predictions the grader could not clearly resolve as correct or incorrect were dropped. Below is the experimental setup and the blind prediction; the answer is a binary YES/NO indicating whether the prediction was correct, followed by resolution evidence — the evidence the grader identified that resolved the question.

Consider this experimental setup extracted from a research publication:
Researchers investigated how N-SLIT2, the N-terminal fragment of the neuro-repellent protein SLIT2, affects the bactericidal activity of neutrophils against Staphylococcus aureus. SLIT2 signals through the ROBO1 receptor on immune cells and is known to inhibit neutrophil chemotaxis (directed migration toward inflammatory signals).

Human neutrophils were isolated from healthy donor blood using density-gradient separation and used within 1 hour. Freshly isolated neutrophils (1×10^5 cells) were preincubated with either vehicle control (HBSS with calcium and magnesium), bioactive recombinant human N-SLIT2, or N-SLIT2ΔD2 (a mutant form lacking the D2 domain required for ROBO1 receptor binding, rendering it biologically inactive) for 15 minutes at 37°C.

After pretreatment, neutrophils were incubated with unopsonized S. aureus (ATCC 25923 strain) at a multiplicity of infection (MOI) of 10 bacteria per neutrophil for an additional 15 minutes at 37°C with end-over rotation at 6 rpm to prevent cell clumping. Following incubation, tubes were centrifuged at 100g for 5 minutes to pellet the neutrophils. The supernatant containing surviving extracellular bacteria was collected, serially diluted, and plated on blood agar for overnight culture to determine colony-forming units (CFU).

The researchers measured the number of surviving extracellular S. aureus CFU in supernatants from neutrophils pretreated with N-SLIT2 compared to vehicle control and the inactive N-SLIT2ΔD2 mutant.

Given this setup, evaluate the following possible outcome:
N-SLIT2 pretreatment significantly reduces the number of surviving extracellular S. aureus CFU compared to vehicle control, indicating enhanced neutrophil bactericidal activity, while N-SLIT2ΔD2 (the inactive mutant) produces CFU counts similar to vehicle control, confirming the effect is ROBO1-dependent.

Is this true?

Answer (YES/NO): YES